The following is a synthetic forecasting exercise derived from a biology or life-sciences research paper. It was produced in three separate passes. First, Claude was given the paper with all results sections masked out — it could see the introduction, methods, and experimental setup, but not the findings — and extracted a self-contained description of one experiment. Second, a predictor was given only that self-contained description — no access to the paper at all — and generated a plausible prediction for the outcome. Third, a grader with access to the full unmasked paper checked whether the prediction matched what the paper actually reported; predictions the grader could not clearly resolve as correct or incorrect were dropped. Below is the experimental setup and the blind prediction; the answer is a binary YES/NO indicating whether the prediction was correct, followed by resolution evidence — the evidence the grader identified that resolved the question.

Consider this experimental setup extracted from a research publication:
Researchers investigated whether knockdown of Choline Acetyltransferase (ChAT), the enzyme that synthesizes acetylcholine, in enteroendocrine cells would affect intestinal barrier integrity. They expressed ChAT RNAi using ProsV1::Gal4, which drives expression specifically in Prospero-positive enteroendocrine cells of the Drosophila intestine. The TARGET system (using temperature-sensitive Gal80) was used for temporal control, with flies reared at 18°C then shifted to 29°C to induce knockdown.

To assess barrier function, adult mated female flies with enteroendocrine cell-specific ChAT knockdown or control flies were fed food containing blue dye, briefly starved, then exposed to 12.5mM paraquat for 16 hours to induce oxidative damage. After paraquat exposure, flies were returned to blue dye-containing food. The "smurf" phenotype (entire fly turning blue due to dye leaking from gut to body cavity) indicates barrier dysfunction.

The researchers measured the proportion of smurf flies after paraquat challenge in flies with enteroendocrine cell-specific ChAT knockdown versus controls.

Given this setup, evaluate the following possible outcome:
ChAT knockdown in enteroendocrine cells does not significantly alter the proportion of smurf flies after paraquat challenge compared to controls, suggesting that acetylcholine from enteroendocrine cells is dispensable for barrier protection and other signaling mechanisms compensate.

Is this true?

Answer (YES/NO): NO